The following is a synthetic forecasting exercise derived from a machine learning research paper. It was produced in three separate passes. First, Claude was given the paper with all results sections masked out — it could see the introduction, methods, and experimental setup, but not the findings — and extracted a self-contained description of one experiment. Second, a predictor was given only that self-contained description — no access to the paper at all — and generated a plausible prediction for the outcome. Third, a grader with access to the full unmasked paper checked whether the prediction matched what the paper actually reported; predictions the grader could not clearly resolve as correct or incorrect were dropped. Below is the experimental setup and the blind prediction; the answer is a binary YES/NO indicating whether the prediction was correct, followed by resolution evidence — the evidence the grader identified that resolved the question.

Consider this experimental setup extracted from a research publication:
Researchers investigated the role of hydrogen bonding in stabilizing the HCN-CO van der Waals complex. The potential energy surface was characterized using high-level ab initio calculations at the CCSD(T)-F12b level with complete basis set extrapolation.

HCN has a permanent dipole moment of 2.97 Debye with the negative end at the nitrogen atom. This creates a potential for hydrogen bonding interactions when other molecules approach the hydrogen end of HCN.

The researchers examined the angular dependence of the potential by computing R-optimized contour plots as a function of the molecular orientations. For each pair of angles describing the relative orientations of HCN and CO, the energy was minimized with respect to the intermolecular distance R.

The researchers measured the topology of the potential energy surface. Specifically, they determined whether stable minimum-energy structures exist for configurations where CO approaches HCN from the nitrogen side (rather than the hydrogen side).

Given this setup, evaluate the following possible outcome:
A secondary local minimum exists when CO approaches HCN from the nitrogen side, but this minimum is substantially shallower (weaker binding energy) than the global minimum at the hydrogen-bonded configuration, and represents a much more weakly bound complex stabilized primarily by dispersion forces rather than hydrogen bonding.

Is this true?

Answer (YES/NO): NO